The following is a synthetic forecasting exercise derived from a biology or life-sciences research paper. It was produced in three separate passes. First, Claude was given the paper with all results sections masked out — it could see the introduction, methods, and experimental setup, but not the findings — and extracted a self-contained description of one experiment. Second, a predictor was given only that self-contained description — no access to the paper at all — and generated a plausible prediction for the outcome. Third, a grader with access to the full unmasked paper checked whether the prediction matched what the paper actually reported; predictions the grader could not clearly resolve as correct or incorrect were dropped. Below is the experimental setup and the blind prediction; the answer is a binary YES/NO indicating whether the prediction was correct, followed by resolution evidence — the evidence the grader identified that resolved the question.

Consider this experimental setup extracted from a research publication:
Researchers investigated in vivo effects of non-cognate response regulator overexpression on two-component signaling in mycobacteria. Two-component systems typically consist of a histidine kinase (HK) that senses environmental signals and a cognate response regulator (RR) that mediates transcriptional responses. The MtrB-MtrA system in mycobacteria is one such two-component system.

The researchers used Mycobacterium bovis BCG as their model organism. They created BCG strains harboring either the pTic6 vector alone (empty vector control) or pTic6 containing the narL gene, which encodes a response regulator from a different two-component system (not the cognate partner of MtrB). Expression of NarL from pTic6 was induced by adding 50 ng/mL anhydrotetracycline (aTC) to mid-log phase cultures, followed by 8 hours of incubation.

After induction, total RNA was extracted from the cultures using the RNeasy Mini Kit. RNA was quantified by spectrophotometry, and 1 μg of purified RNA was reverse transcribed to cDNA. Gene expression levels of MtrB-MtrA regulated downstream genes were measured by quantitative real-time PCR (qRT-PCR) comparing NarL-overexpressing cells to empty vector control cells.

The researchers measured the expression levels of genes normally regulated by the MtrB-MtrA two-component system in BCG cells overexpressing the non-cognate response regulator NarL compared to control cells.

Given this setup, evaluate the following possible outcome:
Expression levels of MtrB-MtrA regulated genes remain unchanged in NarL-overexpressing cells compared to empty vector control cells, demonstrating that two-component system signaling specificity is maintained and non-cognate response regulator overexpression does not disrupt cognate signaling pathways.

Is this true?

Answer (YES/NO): NO